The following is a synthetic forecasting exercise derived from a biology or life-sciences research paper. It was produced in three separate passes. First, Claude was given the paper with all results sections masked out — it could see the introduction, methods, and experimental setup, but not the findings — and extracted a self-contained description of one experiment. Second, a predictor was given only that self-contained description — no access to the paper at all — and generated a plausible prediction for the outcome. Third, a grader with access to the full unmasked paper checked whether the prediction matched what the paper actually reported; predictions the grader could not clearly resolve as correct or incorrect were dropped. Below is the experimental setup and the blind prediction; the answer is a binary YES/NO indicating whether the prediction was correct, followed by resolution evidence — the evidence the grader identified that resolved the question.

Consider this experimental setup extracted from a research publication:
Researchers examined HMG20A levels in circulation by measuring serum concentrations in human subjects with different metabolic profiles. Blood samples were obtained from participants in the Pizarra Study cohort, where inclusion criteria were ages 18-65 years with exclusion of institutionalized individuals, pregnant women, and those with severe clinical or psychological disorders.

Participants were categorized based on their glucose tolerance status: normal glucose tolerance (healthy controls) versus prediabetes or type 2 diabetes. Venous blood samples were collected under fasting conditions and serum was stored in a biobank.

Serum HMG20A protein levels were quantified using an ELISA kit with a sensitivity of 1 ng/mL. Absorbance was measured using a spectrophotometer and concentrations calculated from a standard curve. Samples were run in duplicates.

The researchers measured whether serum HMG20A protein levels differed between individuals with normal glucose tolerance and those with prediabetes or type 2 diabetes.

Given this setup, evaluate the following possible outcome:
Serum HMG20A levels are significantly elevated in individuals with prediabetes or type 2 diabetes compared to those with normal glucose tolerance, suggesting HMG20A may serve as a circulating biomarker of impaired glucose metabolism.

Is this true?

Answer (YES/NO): NO